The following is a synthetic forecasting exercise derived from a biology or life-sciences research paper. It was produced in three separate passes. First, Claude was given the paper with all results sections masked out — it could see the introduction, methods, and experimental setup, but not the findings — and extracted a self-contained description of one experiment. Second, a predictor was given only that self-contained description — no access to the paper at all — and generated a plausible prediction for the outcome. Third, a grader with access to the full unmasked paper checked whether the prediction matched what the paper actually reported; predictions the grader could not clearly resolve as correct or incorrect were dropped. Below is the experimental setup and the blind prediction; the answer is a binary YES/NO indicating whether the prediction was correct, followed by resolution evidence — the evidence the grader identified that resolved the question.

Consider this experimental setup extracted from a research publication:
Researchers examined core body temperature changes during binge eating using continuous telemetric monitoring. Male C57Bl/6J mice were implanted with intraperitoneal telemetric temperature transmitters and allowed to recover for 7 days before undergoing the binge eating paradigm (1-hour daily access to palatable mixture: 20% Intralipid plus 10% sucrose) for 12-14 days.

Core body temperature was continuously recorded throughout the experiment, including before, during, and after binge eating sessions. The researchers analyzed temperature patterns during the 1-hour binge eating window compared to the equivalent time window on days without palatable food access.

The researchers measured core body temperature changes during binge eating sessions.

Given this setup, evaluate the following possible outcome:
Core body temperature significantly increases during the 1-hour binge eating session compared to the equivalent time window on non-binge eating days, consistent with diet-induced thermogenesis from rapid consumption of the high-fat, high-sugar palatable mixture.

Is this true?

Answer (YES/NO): YES